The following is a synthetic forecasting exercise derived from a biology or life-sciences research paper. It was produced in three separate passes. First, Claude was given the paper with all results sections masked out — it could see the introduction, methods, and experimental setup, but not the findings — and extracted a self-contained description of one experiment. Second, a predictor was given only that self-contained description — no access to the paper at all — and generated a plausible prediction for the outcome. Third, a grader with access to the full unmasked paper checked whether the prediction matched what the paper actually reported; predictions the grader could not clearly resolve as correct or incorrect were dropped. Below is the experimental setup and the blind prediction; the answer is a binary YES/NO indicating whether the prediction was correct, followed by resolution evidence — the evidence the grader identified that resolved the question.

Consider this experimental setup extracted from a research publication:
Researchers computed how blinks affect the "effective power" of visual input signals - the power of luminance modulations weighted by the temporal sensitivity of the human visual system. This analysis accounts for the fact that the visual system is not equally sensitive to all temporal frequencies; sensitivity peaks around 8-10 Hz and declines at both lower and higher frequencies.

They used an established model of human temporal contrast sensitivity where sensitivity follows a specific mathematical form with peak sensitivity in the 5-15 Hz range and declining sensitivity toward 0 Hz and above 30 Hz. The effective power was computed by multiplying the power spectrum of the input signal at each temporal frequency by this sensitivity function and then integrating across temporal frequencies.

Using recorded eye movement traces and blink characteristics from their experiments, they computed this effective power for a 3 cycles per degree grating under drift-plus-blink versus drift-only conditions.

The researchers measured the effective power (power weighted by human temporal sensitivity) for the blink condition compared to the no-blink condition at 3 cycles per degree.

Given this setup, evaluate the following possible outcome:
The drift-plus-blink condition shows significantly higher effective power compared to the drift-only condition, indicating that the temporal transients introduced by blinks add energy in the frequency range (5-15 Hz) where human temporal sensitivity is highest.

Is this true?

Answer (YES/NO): YES